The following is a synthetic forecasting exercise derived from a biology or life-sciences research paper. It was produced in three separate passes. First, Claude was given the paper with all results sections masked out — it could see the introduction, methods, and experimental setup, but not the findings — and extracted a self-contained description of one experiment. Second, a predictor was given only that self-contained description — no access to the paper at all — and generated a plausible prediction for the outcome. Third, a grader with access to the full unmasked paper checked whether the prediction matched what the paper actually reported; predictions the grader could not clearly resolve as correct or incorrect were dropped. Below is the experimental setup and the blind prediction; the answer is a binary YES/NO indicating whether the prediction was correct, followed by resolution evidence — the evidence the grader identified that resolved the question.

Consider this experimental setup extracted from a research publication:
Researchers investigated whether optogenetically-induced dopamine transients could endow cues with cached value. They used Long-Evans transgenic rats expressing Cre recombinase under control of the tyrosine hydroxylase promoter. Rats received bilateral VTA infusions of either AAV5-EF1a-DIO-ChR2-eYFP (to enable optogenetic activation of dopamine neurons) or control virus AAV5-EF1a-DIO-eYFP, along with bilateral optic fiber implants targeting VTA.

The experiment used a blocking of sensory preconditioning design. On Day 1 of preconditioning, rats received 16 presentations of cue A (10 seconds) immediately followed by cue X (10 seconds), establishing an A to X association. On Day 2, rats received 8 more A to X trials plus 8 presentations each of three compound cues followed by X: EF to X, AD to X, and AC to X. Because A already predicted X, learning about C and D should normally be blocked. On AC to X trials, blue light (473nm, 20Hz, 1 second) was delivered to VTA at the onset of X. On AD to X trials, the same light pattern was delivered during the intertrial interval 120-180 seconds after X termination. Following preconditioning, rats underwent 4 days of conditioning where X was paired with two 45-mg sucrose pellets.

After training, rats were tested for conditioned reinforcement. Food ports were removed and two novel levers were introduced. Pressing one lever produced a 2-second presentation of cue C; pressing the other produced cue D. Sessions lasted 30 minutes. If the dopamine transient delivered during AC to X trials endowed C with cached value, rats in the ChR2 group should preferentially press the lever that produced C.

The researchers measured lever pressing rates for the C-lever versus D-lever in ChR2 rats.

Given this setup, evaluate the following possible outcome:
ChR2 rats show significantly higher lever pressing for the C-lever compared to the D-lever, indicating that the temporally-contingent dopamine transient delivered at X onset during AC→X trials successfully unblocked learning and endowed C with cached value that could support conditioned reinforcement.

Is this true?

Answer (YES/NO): NO